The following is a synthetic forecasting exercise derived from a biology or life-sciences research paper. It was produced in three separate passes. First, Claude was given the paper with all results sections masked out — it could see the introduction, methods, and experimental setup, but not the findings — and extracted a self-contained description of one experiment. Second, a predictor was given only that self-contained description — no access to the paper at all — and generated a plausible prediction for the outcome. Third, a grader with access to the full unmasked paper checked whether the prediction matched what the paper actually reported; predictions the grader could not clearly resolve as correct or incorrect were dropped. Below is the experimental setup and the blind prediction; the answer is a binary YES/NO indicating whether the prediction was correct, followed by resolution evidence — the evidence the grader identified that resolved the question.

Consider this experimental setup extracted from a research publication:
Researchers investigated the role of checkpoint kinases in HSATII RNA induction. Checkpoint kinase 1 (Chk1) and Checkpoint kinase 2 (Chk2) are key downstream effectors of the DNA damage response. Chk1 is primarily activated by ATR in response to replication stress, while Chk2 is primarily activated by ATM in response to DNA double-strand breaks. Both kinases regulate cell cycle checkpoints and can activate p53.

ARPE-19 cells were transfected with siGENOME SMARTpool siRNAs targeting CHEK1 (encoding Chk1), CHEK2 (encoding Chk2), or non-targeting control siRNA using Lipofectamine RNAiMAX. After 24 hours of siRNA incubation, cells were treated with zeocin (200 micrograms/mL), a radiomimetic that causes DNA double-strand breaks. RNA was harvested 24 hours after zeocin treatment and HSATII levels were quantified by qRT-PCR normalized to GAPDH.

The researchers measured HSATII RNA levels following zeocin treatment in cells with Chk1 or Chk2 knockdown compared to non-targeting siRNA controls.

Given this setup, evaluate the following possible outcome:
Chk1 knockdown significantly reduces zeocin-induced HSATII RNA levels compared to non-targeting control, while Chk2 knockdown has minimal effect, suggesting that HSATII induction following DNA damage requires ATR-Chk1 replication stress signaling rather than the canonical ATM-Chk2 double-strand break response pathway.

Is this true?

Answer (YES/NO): NO